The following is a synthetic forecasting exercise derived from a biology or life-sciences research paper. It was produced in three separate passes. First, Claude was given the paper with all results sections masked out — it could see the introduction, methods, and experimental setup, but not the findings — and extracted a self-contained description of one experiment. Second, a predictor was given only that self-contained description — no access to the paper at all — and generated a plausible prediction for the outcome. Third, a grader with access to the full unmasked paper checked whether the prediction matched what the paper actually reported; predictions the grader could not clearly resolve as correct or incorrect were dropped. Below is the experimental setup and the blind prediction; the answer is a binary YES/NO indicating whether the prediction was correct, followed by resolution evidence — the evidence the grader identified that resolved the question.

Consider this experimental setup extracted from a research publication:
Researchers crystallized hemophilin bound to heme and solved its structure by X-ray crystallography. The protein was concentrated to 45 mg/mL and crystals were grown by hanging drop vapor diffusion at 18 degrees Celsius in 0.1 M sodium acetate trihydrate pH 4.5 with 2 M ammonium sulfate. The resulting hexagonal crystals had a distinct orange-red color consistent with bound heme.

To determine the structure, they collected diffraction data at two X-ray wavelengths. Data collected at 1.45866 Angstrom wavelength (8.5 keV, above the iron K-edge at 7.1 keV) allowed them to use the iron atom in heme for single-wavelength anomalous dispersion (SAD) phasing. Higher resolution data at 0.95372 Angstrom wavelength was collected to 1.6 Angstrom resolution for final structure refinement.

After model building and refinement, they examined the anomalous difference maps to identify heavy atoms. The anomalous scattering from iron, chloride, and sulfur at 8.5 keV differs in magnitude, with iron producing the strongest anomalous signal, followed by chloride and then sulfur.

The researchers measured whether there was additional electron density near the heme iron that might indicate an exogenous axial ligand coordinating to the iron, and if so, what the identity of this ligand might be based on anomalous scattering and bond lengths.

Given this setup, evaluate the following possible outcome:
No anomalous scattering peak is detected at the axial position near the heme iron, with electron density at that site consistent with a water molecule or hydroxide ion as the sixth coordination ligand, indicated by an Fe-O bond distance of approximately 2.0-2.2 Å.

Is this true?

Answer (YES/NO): NO